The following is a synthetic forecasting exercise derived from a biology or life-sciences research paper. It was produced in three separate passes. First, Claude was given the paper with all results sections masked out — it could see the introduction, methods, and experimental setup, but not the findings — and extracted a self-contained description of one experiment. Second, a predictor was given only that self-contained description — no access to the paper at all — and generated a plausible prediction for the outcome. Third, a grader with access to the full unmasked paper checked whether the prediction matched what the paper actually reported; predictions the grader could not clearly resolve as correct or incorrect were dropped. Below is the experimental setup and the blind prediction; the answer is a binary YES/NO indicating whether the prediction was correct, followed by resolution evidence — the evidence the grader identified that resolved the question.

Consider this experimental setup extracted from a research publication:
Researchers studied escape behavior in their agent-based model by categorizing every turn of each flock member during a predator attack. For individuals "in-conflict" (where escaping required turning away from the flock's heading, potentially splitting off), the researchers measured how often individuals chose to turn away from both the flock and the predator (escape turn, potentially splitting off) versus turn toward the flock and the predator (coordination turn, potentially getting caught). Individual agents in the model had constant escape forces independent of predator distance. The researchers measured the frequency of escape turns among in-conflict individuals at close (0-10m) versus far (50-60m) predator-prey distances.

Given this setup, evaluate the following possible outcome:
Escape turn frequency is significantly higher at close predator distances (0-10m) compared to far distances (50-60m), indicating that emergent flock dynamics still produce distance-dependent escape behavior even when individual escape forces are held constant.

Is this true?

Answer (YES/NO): YES